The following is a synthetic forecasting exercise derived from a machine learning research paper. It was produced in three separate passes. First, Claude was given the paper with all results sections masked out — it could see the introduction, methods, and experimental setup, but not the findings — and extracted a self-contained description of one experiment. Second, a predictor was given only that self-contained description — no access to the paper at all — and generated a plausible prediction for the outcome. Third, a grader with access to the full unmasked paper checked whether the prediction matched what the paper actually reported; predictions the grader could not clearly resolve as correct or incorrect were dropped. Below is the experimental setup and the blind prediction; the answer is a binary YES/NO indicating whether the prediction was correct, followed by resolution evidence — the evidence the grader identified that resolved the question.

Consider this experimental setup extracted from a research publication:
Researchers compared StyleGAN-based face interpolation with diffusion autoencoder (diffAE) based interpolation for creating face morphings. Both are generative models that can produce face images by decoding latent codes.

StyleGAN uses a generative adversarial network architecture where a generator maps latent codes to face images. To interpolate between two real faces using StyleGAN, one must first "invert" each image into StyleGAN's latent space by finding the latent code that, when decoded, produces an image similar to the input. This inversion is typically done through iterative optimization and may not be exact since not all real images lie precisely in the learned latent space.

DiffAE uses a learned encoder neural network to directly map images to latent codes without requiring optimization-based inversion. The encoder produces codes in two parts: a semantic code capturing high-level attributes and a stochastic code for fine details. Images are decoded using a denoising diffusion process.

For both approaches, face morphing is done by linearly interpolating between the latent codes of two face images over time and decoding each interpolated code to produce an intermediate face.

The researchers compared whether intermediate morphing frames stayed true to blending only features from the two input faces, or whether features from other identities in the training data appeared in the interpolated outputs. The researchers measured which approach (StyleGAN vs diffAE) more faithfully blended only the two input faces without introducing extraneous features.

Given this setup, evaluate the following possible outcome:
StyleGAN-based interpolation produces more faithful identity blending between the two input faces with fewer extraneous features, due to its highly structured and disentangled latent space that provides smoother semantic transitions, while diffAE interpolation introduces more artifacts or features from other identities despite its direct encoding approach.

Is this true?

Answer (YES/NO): NO